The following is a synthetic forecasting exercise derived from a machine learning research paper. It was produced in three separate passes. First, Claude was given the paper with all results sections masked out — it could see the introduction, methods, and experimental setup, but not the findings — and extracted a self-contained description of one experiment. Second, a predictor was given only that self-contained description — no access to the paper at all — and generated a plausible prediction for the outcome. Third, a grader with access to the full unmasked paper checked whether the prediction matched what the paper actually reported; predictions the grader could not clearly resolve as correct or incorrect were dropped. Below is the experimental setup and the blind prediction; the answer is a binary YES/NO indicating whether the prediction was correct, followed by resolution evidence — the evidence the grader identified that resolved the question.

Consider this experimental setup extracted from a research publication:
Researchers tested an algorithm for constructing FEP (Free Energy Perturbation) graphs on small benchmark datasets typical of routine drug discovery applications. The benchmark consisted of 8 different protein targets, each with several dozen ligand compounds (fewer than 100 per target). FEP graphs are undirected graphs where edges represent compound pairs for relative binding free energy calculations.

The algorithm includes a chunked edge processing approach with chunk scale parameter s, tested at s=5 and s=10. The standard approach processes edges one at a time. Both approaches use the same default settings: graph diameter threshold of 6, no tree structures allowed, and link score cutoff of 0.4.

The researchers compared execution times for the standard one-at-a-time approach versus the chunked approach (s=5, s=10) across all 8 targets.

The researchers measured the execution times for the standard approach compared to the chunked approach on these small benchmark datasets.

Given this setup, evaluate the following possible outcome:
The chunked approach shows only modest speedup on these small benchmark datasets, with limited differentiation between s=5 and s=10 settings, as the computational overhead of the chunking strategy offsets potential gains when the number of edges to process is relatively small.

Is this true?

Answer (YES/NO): YES